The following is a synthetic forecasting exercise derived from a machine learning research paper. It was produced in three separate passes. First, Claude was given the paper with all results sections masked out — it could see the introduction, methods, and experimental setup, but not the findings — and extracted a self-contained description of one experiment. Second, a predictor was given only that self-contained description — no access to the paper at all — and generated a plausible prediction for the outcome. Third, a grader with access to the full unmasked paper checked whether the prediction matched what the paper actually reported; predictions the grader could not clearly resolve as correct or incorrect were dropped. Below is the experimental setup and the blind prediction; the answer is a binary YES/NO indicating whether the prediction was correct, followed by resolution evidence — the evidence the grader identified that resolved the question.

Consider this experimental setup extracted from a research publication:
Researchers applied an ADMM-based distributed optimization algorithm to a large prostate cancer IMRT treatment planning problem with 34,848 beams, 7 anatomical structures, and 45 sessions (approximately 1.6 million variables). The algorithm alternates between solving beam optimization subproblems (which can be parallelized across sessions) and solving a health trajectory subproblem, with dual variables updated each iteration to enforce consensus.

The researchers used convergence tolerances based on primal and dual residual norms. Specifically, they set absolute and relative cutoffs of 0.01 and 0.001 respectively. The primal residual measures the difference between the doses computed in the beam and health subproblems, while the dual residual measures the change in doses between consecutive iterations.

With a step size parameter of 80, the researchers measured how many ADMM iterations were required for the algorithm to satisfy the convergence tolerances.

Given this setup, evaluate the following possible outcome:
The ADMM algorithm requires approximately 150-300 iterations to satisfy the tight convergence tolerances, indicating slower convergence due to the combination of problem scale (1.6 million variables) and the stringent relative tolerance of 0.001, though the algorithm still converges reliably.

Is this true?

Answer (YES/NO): NO